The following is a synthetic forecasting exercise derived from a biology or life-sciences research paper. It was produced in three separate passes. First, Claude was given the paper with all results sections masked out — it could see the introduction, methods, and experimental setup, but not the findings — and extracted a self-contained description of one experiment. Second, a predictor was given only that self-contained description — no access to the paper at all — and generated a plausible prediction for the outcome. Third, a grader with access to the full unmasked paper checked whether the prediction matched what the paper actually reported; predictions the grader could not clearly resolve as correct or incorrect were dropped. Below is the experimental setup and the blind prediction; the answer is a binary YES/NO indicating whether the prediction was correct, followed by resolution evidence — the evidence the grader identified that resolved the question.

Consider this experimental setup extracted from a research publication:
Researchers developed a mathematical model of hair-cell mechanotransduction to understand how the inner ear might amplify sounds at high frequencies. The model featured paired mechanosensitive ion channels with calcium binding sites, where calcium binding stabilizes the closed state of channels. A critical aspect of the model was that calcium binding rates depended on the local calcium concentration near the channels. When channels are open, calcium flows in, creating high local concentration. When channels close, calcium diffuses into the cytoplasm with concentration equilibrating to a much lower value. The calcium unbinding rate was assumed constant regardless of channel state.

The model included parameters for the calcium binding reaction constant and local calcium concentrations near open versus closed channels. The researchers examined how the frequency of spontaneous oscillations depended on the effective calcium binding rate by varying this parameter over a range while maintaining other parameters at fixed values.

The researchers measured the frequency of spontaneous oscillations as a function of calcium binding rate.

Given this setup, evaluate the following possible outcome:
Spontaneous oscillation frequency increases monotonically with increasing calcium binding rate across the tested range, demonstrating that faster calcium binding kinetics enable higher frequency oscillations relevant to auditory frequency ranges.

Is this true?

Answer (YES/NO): NO